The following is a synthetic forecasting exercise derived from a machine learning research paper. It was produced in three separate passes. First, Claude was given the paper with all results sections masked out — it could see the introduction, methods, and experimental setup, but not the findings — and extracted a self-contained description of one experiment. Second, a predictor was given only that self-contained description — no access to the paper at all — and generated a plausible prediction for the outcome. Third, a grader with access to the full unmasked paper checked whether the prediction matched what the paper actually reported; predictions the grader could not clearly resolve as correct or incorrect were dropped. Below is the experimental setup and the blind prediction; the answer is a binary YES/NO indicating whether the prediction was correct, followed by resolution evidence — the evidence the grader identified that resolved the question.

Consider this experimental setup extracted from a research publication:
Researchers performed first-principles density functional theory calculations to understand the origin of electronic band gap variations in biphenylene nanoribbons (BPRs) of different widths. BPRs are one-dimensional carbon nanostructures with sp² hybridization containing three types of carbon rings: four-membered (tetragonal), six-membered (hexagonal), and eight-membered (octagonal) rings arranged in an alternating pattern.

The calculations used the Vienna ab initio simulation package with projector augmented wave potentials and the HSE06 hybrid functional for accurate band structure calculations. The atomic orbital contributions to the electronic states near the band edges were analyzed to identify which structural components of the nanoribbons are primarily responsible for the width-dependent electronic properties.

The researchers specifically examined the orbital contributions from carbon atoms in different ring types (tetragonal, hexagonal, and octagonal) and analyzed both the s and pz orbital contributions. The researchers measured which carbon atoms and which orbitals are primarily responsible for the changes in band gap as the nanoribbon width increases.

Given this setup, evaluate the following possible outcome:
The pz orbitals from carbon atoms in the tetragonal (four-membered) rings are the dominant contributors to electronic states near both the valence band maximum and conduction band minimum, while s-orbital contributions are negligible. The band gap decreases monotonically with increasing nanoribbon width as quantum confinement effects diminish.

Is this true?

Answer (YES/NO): NO